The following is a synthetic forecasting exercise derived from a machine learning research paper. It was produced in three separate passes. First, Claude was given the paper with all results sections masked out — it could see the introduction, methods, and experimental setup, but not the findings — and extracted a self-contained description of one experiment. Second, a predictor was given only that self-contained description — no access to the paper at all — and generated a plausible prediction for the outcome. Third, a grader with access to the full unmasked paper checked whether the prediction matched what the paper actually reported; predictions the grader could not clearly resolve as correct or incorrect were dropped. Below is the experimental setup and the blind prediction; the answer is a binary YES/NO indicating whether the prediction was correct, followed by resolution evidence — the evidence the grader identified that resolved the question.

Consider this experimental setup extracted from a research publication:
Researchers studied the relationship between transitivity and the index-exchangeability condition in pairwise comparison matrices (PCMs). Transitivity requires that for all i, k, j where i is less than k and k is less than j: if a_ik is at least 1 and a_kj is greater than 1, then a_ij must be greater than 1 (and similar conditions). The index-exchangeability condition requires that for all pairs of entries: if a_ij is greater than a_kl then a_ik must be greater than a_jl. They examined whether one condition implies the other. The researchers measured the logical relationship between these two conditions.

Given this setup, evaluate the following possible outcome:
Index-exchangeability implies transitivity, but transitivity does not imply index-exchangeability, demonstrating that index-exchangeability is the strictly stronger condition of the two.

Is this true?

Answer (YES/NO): YES